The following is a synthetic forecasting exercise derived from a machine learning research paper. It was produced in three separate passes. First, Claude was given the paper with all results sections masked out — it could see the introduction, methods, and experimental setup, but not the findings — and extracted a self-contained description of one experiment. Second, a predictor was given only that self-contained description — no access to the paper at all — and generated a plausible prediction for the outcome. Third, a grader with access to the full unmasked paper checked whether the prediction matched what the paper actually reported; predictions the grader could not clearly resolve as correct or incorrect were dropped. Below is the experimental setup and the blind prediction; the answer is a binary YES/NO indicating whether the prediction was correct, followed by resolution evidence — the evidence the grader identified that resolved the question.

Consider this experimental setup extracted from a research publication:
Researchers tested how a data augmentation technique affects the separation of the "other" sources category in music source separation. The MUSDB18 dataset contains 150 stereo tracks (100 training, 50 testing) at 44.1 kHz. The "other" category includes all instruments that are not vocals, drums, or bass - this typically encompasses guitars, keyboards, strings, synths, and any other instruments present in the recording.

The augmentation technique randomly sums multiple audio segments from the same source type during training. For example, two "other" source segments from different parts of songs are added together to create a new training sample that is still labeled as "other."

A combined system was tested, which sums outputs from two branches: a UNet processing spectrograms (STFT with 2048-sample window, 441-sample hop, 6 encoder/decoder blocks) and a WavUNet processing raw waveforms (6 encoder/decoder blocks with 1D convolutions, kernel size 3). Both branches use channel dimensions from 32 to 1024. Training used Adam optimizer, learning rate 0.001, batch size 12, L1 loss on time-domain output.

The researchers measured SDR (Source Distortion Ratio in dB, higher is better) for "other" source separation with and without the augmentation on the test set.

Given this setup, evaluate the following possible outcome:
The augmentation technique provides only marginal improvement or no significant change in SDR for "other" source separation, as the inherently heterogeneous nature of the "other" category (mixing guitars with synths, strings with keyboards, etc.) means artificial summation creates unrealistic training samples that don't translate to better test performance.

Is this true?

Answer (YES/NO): NO